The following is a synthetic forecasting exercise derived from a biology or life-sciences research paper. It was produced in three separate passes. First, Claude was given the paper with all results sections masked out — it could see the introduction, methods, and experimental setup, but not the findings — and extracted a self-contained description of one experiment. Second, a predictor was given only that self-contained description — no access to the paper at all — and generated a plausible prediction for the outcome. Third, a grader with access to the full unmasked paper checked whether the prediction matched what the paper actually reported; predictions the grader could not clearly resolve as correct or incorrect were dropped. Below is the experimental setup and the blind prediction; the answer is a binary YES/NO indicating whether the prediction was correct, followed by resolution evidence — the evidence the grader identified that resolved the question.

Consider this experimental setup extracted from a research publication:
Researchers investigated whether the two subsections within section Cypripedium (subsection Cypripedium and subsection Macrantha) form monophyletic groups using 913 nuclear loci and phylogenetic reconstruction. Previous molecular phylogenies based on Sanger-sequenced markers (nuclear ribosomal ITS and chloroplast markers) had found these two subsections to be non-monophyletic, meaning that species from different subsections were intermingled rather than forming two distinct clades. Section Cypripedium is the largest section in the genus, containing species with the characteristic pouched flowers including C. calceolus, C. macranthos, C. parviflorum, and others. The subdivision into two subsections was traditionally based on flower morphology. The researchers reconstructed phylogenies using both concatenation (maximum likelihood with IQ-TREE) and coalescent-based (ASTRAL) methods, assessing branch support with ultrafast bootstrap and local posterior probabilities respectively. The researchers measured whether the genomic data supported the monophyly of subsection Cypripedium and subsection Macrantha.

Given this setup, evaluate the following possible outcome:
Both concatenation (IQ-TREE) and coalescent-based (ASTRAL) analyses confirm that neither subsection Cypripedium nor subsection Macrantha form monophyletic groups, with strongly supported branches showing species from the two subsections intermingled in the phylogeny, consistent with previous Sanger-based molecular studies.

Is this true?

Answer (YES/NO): NO